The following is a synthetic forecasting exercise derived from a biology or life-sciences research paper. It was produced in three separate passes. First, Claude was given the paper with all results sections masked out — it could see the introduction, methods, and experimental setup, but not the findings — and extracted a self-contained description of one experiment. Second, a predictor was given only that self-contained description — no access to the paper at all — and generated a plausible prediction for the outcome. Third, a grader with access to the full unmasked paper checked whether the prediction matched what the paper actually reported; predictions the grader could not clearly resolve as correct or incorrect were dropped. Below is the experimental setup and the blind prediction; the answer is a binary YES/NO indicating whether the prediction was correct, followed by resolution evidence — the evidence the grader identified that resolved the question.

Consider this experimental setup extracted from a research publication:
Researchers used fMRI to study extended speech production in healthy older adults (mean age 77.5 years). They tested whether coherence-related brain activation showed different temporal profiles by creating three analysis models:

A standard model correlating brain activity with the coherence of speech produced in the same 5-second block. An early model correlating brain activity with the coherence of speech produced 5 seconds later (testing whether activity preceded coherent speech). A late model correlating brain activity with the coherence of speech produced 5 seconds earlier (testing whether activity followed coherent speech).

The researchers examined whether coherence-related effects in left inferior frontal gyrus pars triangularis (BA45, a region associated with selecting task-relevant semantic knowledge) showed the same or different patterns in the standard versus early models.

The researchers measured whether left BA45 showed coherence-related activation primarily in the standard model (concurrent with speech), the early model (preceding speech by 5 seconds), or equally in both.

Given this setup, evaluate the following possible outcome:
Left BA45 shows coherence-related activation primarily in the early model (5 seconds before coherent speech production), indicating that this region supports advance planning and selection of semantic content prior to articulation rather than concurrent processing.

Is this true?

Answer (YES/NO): NO